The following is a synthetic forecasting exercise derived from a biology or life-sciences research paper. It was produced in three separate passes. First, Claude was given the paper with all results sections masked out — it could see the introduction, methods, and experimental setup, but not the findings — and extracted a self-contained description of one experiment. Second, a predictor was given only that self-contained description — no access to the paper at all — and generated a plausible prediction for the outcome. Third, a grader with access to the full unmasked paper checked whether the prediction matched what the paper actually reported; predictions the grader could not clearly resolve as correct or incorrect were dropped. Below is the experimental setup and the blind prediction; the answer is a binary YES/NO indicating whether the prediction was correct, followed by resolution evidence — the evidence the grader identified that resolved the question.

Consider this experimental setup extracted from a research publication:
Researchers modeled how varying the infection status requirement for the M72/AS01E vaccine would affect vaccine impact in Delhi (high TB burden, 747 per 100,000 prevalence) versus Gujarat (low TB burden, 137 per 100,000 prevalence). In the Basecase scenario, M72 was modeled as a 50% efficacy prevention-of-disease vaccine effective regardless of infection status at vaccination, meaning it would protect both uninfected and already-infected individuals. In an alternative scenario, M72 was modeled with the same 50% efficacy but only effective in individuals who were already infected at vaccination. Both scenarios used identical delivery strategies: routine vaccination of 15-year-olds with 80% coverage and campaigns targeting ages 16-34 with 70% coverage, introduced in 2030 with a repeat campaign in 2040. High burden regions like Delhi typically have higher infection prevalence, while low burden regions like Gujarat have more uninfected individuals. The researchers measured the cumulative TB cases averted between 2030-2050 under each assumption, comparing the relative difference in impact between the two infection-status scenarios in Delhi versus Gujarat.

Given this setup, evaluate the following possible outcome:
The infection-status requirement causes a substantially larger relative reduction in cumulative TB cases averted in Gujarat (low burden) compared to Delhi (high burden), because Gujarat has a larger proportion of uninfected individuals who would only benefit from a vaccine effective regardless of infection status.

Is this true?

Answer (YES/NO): YES